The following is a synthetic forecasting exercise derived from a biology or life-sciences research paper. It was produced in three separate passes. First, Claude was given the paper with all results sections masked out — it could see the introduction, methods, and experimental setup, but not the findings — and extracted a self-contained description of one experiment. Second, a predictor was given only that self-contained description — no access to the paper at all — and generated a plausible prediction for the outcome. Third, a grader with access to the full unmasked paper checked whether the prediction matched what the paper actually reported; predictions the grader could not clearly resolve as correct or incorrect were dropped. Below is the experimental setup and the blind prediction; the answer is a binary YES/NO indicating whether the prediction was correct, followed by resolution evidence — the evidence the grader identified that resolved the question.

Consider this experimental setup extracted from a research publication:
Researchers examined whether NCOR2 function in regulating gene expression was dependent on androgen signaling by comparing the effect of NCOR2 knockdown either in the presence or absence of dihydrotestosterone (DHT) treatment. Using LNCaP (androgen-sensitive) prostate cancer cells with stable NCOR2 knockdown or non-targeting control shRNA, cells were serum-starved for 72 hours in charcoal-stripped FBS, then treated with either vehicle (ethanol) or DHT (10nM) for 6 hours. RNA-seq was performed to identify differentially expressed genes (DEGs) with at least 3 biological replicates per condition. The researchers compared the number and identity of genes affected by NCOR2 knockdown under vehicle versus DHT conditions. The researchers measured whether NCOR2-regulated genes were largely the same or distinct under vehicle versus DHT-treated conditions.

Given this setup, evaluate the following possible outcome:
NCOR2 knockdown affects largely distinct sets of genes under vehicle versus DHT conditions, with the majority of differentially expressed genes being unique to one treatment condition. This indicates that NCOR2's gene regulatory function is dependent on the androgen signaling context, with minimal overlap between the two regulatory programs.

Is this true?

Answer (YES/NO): NO